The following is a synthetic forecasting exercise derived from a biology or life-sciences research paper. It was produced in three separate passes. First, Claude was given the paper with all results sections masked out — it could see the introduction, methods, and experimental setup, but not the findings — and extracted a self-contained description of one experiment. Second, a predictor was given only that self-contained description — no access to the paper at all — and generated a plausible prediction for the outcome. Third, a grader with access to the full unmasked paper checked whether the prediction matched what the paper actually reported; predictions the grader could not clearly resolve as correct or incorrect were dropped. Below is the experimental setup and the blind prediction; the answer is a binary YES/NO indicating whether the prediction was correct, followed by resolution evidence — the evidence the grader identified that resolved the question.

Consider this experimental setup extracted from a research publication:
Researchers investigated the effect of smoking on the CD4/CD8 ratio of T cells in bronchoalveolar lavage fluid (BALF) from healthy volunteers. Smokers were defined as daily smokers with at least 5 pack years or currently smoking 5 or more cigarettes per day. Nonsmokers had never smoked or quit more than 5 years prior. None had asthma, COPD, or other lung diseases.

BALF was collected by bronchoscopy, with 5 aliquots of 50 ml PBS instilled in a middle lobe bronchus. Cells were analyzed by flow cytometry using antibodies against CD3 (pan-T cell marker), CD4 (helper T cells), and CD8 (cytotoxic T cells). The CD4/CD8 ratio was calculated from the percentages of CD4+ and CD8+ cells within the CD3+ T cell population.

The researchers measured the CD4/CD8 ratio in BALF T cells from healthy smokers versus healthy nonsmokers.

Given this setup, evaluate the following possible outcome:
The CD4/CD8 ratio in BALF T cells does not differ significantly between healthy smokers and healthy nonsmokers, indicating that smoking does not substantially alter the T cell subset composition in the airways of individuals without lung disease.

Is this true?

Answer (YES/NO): NO